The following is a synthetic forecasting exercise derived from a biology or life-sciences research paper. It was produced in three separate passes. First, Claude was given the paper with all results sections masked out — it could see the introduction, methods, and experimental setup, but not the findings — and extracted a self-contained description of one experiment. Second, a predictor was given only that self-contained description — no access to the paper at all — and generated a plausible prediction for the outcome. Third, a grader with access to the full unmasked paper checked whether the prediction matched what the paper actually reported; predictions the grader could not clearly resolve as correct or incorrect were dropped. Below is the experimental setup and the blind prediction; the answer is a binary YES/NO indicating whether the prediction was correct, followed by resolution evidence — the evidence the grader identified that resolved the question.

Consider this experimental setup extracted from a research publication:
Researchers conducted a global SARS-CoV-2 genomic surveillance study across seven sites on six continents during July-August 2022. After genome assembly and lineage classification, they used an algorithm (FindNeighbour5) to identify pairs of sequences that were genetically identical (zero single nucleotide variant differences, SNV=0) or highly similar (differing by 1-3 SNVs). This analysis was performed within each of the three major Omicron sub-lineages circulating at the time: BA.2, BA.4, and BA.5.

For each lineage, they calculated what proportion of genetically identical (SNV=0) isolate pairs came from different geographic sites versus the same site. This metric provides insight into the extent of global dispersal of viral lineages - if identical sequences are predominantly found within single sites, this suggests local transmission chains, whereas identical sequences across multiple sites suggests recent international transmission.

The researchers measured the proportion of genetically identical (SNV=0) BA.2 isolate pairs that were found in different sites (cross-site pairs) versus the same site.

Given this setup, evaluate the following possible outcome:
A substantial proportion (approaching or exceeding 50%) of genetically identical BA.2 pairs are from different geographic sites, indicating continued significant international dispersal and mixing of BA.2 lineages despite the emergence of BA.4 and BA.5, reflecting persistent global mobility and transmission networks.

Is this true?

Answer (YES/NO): NO